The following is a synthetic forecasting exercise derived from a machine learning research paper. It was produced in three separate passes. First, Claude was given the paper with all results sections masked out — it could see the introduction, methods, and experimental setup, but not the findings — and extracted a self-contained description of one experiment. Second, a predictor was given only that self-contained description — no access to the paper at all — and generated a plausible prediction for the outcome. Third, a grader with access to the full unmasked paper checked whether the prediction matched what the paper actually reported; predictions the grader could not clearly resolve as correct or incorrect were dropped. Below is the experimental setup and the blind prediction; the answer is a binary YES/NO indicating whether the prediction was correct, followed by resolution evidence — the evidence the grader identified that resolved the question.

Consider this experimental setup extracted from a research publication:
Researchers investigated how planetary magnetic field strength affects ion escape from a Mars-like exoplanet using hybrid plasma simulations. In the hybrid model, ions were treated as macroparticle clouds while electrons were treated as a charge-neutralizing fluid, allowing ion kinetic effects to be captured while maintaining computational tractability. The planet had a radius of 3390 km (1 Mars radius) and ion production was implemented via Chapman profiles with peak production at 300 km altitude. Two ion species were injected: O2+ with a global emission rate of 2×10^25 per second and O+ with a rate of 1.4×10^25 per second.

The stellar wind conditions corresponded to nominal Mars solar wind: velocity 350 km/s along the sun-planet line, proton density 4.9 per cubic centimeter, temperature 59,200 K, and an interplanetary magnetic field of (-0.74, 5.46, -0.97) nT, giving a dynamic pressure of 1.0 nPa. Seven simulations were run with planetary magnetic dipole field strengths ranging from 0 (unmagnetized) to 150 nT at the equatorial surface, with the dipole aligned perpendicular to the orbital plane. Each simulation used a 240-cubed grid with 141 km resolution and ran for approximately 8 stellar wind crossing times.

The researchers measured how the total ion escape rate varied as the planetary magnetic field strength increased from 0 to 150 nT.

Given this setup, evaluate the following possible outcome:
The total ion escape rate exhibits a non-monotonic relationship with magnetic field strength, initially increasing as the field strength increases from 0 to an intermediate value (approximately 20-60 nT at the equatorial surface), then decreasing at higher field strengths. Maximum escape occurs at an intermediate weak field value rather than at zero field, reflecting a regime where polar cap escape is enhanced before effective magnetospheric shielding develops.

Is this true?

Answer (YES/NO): YES